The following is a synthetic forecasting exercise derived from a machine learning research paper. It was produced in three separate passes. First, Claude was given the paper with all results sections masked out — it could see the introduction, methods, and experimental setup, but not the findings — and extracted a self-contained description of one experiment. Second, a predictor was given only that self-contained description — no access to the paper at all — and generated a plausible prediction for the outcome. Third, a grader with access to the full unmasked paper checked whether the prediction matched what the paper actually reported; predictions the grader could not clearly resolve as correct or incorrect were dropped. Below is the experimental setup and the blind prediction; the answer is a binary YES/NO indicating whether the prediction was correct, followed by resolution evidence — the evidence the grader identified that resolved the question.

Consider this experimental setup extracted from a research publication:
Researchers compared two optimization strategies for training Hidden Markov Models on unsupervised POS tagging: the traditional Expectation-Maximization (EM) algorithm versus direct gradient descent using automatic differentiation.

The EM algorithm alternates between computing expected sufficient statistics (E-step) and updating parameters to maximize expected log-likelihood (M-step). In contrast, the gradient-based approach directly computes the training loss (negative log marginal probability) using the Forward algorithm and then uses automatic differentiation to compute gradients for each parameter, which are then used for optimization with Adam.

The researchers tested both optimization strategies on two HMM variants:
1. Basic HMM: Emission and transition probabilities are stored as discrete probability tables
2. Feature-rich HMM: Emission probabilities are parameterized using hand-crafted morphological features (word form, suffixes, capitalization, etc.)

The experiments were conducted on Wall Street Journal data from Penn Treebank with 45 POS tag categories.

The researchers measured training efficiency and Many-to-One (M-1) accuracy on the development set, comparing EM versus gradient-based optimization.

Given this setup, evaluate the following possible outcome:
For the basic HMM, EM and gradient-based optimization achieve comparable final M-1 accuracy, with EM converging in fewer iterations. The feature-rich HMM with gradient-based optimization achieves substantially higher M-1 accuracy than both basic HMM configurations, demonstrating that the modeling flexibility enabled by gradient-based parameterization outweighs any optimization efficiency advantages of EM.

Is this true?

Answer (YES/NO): NO